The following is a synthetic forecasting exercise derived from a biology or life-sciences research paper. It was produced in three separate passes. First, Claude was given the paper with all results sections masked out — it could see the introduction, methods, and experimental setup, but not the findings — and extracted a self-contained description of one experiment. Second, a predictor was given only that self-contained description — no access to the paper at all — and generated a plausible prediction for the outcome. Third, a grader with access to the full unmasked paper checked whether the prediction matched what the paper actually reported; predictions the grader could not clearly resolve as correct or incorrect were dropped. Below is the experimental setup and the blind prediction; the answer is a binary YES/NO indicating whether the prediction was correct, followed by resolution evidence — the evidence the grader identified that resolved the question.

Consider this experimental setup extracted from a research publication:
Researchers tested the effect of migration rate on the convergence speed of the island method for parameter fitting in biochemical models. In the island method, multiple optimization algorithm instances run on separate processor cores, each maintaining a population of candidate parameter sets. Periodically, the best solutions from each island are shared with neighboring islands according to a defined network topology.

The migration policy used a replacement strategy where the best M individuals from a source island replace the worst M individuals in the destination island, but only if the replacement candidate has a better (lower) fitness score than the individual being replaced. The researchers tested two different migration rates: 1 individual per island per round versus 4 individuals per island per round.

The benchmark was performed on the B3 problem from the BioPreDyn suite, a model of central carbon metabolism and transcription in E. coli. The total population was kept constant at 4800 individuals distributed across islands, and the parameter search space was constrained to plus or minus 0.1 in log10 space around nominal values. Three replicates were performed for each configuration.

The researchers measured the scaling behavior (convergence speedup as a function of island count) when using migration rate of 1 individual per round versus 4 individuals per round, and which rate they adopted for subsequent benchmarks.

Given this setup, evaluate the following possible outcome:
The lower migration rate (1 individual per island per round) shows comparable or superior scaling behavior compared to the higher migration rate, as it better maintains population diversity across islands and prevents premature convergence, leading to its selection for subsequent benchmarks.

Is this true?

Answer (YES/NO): NO